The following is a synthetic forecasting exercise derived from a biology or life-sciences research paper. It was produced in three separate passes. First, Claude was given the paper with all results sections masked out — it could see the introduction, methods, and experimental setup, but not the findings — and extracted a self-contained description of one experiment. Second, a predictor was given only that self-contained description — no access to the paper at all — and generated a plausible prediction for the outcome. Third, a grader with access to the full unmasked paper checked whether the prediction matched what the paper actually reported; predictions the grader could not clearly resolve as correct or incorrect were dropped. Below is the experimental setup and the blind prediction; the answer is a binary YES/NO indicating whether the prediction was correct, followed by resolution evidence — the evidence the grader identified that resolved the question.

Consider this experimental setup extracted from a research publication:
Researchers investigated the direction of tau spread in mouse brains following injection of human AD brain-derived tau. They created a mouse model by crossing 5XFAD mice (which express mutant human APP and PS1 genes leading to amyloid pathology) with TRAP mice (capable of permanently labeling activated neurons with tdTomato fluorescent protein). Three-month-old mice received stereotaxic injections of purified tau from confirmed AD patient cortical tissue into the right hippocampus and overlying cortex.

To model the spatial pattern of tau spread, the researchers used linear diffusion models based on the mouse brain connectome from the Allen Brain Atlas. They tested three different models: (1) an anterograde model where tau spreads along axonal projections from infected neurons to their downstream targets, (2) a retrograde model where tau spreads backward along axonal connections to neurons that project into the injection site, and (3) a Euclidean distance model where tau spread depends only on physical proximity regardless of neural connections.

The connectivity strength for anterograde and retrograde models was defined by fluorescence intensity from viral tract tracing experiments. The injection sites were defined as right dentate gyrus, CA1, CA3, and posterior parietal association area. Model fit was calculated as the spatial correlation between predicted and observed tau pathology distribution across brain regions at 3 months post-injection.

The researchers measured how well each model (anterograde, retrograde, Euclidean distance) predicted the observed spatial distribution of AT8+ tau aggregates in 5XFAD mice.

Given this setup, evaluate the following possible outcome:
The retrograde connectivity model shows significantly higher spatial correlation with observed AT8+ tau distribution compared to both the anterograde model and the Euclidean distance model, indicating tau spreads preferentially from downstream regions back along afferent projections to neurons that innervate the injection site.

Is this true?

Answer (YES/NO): NO